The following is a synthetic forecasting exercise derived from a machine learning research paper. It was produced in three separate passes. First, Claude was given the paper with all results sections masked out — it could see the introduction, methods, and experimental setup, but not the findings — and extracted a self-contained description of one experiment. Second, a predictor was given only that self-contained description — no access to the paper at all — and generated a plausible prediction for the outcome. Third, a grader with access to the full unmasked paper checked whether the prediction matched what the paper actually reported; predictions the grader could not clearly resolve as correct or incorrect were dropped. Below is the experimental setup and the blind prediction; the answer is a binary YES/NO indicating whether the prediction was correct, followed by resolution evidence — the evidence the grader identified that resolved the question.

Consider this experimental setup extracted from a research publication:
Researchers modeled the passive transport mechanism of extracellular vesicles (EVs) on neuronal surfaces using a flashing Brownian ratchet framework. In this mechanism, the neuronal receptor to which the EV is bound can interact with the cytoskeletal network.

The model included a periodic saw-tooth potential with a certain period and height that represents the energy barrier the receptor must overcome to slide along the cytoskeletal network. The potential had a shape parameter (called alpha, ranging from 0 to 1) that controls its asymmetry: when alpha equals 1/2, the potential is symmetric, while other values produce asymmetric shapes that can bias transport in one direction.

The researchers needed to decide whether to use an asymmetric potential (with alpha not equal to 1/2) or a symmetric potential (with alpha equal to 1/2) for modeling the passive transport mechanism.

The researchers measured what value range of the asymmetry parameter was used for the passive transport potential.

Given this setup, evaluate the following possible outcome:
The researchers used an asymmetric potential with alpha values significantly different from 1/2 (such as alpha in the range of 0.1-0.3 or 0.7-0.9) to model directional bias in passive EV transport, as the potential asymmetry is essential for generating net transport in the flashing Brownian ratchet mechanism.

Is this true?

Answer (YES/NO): YES